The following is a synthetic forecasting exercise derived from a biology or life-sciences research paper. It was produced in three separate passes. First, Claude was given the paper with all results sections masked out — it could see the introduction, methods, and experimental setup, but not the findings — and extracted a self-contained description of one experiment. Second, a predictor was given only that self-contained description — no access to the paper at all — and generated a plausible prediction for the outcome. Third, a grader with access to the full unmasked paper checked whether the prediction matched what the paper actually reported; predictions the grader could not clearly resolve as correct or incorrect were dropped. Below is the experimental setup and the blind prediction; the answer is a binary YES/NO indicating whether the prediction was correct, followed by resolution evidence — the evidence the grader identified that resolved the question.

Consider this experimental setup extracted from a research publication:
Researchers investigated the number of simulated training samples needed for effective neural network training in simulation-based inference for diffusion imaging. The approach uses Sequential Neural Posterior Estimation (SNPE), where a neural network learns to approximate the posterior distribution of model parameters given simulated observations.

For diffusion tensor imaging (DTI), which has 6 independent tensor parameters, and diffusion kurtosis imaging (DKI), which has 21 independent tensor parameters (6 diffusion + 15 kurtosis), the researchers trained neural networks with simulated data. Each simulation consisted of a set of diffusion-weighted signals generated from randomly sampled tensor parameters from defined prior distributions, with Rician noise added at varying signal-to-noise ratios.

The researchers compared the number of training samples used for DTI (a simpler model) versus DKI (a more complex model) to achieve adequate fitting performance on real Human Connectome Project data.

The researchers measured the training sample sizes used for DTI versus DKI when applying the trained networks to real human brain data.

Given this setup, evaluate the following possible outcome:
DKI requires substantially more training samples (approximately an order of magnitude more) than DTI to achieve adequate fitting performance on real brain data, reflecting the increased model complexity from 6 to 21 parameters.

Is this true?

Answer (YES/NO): NO